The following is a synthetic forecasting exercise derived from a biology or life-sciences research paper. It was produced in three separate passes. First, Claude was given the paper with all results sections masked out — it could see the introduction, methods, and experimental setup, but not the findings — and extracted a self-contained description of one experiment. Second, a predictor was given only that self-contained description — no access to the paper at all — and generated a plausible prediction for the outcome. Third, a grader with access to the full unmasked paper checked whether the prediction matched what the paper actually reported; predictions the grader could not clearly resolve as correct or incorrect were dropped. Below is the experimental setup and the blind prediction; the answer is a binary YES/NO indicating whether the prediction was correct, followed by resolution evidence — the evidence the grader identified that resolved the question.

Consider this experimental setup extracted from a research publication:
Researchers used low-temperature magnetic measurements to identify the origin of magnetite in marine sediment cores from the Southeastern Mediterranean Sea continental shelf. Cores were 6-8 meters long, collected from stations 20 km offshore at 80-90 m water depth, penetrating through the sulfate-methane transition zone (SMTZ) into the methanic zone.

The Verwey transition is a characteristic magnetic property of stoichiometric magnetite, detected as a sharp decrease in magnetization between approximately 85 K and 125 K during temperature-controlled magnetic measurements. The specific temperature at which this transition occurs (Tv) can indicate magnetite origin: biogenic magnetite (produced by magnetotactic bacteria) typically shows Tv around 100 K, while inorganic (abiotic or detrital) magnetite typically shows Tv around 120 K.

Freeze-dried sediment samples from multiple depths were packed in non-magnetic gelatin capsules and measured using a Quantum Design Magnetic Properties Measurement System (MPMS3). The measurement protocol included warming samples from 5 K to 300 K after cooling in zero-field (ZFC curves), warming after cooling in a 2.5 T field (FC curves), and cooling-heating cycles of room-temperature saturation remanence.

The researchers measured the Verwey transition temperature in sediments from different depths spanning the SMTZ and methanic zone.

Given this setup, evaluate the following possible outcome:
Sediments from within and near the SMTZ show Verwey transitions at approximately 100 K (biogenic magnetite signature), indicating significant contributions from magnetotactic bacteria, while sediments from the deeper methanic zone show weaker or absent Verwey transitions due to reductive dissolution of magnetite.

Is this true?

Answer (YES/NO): NO